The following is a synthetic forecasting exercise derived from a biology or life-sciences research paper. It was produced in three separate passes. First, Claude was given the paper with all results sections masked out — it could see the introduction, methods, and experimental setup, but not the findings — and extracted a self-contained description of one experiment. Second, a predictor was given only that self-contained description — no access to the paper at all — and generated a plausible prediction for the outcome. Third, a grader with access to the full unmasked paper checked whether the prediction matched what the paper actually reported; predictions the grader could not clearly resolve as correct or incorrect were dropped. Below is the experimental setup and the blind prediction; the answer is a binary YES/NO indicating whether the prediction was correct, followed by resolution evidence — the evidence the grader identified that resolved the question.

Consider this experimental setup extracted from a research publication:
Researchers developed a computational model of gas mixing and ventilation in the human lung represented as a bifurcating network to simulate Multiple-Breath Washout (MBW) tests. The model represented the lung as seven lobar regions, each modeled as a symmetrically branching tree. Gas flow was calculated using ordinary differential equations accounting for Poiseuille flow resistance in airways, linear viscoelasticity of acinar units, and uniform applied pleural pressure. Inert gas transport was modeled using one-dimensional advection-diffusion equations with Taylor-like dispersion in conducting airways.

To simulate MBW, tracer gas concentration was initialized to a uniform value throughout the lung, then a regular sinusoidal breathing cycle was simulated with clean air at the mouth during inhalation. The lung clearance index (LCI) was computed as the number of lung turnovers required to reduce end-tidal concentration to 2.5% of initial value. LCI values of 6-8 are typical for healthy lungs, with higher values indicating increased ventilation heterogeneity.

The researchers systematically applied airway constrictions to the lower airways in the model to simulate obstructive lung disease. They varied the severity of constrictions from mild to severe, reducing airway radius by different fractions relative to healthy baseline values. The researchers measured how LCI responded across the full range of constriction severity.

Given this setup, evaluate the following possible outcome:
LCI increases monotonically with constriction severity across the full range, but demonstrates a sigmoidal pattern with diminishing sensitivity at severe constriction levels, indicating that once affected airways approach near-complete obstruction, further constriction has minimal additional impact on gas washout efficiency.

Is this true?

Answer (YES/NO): NO